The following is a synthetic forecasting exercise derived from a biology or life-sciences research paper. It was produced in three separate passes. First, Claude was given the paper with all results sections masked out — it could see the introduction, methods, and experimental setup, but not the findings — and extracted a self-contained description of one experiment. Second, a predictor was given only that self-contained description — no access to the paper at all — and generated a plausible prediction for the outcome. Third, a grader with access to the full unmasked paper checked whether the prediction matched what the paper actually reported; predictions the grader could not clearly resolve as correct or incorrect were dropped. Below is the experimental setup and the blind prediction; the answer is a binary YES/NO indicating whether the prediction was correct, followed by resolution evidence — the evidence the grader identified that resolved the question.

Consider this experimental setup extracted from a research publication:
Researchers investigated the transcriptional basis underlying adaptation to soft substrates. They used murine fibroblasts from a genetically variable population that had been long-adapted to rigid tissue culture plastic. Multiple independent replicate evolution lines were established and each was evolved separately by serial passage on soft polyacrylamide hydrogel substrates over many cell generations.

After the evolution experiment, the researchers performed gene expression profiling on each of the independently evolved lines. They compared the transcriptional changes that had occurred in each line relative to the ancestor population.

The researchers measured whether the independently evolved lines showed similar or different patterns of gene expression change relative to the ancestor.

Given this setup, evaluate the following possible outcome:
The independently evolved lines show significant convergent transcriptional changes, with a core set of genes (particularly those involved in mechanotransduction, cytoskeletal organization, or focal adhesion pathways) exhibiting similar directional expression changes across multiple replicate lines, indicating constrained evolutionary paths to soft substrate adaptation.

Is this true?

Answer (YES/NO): NO